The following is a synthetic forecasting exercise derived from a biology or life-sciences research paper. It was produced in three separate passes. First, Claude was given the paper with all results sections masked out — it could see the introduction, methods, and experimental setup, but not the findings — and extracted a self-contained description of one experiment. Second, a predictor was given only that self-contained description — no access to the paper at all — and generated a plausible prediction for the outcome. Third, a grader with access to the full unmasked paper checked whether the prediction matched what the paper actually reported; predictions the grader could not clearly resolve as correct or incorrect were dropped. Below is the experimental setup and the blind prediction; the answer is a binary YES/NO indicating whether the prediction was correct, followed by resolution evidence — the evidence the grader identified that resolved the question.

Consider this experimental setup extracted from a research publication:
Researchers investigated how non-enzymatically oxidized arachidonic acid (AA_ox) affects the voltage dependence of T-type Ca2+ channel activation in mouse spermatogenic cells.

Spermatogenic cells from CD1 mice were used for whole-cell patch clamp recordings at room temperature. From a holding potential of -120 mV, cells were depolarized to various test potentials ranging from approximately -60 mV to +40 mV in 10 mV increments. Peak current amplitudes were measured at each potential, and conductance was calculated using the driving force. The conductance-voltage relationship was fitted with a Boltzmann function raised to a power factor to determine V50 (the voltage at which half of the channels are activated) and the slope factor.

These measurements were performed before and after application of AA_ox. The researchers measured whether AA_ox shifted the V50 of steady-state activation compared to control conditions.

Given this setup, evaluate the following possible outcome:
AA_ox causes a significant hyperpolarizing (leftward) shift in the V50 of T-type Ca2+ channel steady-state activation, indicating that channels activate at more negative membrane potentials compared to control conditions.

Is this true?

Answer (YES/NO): YES